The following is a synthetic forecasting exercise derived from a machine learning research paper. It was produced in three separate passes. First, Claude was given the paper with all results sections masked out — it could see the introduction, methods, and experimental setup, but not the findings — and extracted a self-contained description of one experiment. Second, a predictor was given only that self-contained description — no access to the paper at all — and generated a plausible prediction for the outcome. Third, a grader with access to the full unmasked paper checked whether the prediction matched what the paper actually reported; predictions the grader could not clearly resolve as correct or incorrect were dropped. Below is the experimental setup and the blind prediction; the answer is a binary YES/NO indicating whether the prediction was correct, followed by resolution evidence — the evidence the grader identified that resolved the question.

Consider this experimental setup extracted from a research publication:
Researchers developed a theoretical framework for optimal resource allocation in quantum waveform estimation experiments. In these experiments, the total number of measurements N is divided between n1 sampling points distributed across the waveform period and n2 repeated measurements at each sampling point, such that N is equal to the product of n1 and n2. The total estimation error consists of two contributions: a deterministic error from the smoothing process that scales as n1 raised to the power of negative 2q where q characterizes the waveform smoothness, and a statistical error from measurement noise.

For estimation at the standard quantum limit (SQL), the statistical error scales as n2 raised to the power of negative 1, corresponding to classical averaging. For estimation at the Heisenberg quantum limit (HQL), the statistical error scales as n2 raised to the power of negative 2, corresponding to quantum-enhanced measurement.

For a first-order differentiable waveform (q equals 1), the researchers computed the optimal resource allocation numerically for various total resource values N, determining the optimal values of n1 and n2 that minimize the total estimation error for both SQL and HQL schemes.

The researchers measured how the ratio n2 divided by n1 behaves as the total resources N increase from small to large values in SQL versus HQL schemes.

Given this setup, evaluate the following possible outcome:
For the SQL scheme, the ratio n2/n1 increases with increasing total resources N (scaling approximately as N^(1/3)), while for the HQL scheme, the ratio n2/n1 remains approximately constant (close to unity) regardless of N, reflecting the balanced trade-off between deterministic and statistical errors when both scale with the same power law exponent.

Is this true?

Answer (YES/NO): NO